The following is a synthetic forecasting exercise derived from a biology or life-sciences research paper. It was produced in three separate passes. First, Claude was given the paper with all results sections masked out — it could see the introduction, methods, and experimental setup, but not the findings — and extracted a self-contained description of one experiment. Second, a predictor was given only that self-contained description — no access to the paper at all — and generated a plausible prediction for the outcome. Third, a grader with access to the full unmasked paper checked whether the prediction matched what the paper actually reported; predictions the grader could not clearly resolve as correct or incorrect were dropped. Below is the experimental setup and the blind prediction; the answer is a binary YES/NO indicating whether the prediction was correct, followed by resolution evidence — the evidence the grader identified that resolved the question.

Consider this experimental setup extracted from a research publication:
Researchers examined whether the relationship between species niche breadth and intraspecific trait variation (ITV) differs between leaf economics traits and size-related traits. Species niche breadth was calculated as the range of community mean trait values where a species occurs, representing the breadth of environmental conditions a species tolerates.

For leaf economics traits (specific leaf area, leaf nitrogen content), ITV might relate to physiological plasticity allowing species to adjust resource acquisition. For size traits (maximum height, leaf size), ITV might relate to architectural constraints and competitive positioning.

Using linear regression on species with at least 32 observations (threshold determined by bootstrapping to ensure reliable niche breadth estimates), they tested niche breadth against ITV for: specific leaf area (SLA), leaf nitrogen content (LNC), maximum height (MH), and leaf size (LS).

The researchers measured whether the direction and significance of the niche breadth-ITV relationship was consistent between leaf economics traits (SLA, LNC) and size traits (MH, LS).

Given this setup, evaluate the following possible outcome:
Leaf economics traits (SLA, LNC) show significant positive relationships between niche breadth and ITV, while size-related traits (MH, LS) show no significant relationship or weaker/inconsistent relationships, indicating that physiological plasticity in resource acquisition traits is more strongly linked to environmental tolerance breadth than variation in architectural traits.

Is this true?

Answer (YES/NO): NO